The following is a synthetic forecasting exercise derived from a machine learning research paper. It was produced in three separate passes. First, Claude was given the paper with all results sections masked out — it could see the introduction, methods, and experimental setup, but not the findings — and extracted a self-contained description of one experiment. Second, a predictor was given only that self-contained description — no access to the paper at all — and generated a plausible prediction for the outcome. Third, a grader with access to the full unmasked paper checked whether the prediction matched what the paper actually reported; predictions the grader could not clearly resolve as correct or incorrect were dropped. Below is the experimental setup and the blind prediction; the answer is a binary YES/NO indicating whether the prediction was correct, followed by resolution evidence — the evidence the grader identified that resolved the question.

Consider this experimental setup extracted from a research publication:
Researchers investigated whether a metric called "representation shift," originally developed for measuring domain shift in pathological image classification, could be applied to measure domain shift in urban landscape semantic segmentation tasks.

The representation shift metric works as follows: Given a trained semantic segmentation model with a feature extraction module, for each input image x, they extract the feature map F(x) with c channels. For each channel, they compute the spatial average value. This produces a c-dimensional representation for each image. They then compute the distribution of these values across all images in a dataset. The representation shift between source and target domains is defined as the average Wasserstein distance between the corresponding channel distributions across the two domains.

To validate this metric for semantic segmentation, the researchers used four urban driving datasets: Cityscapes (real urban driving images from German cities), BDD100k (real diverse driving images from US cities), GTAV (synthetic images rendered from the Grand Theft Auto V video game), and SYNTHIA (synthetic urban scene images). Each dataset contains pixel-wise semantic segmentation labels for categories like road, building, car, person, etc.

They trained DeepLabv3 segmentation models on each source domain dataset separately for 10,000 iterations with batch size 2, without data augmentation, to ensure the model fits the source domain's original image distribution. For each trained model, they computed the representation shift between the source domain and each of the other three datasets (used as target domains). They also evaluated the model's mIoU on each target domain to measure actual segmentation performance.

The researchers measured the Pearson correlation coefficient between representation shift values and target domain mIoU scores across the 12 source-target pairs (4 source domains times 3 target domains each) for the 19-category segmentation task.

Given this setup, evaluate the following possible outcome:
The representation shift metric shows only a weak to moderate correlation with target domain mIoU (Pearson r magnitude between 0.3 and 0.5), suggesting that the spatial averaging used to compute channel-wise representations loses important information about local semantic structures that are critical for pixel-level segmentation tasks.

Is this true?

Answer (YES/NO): NO